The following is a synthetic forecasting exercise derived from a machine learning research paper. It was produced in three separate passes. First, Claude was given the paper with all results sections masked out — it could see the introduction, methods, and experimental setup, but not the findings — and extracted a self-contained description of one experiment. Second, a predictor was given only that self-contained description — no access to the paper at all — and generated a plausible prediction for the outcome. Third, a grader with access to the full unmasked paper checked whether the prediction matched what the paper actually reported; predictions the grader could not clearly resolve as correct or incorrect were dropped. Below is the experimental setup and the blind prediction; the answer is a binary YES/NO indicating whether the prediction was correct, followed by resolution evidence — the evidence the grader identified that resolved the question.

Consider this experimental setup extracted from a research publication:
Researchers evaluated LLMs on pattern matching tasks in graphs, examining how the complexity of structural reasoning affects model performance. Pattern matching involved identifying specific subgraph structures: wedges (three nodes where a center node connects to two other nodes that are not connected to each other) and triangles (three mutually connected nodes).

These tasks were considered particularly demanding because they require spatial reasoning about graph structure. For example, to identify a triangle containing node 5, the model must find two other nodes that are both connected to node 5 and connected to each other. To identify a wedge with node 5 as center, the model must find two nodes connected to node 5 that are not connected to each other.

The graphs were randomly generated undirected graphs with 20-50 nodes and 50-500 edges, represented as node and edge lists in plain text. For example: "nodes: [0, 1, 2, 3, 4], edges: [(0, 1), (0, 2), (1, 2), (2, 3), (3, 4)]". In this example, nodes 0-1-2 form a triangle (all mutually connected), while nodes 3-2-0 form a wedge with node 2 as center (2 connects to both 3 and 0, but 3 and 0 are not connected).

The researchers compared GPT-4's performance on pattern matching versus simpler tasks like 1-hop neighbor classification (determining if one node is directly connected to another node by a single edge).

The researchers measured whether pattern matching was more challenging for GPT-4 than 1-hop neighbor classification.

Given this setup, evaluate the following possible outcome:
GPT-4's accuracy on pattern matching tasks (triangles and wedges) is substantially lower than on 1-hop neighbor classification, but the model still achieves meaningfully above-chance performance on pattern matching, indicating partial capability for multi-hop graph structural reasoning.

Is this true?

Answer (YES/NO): NO